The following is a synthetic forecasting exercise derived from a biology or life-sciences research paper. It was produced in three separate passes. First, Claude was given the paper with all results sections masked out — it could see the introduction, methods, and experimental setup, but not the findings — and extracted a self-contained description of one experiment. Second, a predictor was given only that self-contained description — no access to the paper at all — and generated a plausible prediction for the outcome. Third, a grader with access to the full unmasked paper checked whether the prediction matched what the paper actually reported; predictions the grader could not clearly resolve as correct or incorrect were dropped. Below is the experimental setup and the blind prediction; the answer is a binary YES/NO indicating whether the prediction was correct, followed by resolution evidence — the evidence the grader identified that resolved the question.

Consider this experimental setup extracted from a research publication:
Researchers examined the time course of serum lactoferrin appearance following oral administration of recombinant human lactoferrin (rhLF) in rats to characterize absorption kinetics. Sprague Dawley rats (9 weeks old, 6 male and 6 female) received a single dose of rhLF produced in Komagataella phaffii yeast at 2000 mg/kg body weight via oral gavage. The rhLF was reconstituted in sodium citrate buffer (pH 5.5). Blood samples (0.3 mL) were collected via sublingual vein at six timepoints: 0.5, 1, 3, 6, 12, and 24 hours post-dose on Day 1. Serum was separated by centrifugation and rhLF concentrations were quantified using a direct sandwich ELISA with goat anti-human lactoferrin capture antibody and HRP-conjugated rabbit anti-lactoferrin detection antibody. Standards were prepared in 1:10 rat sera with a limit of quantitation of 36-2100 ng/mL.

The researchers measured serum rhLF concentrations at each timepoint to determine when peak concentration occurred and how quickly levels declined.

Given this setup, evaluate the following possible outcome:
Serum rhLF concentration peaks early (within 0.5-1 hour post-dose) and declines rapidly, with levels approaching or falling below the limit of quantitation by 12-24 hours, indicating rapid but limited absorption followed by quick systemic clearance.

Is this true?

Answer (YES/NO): NO